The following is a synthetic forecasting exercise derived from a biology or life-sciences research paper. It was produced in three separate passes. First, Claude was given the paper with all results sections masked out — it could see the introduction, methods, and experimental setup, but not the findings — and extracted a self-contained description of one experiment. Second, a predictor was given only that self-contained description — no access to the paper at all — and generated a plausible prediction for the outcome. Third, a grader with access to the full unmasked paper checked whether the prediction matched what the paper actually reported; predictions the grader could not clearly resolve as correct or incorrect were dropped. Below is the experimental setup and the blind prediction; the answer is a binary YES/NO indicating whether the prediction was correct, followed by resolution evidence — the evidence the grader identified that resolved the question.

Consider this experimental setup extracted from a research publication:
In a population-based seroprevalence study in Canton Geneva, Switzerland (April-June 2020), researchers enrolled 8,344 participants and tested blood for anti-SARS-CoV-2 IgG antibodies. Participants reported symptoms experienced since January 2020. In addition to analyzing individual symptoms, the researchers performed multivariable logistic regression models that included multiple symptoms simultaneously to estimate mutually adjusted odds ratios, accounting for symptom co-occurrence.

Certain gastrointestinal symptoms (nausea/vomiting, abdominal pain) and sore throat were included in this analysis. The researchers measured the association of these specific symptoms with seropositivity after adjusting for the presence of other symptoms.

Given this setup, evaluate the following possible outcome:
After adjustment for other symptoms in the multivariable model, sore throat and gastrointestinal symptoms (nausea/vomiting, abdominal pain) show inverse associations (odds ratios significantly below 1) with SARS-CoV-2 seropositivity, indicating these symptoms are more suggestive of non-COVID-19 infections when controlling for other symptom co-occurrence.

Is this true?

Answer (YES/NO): YES